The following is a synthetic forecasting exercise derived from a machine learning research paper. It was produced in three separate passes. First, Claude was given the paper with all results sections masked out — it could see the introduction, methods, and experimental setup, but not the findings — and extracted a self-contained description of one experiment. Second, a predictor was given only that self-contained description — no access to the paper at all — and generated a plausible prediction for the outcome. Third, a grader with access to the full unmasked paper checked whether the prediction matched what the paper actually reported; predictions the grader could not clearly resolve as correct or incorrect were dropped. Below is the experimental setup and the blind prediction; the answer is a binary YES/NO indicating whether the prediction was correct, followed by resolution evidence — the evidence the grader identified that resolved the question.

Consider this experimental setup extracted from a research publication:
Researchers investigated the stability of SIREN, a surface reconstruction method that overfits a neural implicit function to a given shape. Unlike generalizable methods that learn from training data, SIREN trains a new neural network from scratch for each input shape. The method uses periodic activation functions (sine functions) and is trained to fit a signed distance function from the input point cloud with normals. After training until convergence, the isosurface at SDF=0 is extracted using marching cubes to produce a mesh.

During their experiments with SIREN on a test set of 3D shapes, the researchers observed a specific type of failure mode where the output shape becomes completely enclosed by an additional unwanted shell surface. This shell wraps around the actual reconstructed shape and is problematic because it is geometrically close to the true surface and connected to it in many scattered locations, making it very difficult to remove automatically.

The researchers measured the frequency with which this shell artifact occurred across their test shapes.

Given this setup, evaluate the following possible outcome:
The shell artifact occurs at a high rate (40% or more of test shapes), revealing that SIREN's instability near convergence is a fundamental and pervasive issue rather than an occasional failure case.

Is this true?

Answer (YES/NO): NO